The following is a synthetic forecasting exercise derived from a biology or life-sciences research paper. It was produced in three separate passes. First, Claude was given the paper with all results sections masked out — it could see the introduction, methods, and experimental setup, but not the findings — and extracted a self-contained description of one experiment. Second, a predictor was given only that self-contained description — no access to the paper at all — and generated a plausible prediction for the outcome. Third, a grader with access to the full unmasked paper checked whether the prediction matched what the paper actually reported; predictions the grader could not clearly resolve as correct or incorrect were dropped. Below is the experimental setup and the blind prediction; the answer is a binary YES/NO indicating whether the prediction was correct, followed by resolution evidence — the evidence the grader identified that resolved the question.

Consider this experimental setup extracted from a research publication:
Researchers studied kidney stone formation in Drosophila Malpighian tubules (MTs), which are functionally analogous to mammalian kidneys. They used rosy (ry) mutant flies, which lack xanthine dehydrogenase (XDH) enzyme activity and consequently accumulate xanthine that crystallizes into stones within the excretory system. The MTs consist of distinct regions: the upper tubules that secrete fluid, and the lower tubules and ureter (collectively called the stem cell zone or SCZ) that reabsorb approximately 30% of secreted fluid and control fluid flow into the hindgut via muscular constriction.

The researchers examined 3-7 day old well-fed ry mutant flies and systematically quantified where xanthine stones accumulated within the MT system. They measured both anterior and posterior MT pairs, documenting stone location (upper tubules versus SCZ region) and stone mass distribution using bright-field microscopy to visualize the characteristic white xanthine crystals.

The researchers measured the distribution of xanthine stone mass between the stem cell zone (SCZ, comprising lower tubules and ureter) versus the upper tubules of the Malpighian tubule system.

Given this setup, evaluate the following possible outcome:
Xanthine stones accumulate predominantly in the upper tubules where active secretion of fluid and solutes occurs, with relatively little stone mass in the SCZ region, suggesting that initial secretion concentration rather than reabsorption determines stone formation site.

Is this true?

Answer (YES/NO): NO